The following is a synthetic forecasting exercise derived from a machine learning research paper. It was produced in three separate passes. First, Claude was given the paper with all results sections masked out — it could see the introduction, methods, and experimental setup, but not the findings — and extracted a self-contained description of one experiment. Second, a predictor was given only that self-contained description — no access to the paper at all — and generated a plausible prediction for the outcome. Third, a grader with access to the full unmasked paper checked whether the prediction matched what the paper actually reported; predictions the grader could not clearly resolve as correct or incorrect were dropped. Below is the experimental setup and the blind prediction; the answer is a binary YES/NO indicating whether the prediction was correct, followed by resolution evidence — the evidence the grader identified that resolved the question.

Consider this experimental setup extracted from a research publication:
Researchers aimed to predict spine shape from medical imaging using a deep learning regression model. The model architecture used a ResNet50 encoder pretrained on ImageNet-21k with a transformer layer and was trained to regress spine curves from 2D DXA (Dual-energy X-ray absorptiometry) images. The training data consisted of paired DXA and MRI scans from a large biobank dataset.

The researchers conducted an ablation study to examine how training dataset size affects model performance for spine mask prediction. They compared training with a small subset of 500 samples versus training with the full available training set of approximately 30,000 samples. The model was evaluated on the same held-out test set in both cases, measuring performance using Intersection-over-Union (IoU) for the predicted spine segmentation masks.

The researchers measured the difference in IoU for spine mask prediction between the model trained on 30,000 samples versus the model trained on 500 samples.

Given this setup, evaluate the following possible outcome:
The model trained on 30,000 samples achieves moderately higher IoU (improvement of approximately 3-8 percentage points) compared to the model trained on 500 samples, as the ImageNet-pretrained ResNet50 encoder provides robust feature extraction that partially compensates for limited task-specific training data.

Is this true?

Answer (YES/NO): YES